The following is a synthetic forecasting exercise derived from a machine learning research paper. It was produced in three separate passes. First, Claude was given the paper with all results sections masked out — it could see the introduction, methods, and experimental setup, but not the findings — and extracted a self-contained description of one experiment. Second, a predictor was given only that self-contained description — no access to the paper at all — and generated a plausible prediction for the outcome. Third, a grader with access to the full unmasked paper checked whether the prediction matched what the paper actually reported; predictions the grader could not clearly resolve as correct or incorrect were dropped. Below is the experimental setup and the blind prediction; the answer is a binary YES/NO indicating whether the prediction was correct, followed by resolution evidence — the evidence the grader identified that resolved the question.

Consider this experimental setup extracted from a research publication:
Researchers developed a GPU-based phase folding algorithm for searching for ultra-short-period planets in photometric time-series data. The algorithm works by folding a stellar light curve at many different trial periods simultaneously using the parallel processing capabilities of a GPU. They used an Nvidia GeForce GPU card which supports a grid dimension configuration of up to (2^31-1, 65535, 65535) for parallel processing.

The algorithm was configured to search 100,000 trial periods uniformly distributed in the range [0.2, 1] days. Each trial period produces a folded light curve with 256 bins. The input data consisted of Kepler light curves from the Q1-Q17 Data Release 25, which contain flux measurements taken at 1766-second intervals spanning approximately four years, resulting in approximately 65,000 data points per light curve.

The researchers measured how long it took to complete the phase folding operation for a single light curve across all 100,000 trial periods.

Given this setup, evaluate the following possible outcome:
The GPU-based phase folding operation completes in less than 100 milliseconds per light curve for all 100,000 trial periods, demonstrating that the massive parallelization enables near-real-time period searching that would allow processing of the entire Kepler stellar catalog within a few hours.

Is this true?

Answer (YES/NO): NO